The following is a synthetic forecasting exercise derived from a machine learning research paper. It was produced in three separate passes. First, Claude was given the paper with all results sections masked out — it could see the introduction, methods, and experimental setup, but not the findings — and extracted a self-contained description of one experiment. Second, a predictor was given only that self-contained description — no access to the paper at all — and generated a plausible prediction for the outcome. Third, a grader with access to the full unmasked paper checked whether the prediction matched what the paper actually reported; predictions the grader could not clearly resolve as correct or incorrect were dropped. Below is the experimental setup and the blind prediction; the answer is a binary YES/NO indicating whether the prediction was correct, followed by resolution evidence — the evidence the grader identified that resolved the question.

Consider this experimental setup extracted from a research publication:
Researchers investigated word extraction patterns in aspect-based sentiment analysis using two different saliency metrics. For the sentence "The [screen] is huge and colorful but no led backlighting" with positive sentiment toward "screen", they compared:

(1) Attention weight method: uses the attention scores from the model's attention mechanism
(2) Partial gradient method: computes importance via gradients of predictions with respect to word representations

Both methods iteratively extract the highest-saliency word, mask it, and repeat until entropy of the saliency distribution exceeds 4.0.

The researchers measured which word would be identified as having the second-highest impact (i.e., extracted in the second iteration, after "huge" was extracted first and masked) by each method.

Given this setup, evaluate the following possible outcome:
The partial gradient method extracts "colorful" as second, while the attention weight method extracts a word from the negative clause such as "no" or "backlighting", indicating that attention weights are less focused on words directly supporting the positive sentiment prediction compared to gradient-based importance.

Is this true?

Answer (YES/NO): NO